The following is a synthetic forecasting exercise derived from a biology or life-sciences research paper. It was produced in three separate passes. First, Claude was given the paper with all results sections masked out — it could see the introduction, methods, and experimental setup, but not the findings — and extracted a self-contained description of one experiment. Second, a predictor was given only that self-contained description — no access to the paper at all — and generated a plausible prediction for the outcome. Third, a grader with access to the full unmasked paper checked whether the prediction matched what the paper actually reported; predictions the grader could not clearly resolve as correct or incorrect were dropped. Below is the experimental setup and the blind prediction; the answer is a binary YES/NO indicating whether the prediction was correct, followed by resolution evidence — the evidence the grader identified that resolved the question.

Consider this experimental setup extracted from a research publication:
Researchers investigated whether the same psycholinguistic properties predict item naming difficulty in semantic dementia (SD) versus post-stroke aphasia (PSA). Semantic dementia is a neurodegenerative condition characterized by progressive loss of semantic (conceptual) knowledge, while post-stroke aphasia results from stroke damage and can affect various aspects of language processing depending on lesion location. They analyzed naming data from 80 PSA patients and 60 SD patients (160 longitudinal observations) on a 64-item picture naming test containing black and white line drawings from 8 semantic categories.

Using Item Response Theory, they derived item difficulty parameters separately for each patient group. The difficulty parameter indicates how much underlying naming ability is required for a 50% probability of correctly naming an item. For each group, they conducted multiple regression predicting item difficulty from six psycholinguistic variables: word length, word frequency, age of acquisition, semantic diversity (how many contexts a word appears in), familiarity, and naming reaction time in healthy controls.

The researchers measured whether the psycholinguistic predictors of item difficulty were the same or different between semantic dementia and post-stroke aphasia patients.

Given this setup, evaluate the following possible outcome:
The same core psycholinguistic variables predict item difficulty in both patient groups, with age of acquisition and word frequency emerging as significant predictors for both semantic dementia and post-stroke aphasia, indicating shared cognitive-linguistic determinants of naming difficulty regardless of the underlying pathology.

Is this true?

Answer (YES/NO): NO